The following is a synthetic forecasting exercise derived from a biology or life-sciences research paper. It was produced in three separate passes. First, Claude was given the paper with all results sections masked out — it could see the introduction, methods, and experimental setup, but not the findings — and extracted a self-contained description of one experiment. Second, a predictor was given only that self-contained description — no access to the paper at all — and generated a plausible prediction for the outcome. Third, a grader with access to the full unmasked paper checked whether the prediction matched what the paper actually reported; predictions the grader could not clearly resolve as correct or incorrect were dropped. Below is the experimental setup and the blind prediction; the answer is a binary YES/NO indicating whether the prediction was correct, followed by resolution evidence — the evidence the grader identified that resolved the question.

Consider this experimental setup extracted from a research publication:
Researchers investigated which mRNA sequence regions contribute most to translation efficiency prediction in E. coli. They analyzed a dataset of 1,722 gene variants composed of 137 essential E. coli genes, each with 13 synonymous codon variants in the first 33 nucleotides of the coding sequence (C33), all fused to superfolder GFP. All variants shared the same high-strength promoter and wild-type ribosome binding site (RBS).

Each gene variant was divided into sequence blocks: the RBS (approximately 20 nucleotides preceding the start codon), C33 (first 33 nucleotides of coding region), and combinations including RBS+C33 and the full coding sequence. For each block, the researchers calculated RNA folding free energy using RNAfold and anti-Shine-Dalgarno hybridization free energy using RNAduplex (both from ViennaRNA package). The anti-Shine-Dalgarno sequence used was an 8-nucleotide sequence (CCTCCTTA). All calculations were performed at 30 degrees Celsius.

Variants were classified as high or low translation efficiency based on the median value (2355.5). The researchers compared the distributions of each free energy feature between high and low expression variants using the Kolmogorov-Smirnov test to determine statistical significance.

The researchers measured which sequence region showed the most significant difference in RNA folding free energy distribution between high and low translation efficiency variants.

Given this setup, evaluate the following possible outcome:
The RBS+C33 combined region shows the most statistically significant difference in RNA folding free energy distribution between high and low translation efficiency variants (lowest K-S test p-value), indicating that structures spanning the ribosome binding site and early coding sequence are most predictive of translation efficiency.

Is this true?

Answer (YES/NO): YES